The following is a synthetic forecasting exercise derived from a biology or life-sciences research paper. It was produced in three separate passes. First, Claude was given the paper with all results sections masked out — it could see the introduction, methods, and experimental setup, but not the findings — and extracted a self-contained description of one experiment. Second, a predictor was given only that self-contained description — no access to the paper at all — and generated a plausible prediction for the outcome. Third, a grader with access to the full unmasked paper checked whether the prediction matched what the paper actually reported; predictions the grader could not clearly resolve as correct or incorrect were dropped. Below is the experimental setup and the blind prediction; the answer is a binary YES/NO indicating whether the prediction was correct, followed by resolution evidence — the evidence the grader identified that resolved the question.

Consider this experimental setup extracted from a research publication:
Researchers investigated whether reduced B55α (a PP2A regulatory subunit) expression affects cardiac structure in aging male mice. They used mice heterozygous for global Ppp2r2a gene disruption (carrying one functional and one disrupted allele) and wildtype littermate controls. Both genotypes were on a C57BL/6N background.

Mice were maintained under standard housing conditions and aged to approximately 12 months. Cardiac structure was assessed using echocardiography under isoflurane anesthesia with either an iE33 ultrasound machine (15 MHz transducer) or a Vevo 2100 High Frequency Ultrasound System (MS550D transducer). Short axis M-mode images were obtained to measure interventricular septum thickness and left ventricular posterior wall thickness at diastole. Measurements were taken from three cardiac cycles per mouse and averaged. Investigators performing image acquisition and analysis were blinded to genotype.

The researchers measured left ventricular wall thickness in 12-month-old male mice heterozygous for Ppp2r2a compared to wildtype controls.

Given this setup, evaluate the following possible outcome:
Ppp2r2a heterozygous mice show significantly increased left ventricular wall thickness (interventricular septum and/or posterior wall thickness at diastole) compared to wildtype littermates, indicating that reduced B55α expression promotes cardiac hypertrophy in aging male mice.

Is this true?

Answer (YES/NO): NO